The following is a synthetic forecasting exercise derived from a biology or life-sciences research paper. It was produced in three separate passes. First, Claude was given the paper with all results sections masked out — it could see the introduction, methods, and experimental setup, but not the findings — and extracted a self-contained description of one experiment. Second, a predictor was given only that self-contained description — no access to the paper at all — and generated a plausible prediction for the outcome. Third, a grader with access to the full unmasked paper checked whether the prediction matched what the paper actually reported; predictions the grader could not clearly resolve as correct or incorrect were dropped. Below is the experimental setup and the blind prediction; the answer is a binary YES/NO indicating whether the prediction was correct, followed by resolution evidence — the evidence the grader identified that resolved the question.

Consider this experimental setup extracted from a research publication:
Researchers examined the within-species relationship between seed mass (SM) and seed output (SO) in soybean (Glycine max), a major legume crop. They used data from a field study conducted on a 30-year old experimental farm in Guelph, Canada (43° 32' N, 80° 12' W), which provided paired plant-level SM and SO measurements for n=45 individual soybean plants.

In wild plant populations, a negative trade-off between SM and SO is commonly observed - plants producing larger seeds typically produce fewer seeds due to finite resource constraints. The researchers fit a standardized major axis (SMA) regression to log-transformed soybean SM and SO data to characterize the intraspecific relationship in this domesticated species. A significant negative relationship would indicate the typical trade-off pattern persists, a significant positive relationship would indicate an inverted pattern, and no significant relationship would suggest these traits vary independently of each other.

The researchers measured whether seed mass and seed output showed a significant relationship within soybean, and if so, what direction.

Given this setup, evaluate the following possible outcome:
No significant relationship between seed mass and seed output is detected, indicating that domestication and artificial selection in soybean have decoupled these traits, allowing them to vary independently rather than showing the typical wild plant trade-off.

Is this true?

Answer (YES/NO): YES